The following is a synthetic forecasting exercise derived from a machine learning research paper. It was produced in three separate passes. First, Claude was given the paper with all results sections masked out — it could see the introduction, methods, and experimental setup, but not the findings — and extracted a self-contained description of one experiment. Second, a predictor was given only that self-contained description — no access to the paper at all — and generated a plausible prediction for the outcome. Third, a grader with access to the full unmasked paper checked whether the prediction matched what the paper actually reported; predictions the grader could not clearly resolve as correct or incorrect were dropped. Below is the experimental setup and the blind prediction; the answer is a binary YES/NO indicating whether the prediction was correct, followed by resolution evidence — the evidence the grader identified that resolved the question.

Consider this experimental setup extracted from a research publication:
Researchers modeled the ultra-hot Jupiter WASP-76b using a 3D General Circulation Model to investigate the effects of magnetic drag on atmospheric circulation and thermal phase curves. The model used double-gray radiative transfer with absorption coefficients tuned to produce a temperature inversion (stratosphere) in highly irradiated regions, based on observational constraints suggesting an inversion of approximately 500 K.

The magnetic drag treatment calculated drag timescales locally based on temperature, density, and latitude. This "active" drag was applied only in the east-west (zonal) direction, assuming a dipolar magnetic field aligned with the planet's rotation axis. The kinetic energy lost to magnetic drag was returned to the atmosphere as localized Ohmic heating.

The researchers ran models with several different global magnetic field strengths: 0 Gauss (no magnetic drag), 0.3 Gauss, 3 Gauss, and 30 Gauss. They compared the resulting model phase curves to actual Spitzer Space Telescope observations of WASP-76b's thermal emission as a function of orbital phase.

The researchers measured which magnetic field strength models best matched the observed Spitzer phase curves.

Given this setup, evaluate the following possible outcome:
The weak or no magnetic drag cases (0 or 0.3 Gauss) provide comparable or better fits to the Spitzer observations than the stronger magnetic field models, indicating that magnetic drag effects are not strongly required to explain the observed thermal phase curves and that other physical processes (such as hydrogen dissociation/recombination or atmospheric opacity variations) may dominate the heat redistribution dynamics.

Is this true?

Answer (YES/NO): NO